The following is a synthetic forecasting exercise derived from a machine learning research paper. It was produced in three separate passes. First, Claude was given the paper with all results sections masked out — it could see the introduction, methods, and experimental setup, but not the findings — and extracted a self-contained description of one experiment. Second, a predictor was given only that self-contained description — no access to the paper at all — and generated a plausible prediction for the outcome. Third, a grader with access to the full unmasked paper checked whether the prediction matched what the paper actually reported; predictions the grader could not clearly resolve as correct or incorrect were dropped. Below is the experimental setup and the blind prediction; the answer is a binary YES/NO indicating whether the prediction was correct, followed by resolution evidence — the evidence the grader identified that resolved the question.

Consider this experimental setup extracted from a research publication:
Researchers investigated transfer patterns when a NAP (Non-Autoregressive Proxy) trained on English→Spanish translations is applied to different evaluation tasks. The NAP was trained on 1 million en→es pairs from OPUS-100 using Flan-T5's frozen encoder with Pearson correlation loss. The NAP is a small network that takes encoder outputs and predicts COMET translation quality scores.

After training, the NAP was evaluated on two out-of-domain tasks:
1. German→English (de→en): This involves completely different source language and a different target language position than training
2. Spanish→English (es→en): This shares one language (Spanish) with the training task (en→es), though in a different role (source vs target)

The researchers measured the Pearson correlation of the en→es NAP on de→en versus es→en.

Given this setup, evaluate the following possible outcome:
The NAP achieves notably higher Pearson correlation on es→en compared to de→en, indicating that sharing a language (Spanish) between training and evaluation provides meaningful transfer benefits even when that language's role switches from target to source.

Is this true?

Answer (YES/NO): NO